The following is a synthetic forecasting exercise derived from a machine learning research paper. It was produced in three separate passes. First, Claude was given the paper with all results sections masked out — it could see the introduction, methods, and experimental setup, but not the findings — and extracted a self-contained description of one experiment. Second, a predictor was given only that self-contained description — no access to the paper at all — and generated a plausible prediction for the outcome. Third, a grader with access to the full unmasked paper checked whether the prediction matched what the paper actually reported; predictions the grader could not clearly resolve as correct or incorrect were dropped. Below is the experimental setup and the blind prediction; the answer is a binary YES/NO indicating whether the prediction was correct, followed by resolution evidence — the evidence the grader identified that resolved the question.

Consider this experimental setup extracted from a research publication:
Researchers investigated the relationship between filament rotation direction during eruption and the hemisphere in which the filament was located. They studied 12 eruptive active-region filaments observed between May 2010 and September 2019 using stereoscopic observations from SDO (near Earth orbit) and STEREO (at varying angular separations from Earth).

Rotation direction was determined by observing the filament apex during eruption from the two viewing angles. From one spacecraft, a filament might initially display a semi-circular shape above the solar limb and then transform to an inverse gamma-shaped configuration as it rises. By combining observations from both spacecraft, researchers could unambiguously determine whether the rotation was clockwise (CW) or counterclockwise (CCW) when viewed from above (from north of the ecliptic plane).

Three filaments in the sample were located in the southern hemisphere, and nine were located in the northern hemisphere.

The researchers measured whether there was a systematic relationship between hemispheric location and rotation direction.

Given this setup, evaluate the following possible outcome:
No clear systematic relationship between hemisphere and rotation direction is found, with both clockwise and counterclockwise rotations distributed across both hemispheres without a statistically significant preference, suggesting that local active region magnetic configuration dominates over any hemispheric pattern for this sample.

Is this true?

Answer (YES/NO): NO